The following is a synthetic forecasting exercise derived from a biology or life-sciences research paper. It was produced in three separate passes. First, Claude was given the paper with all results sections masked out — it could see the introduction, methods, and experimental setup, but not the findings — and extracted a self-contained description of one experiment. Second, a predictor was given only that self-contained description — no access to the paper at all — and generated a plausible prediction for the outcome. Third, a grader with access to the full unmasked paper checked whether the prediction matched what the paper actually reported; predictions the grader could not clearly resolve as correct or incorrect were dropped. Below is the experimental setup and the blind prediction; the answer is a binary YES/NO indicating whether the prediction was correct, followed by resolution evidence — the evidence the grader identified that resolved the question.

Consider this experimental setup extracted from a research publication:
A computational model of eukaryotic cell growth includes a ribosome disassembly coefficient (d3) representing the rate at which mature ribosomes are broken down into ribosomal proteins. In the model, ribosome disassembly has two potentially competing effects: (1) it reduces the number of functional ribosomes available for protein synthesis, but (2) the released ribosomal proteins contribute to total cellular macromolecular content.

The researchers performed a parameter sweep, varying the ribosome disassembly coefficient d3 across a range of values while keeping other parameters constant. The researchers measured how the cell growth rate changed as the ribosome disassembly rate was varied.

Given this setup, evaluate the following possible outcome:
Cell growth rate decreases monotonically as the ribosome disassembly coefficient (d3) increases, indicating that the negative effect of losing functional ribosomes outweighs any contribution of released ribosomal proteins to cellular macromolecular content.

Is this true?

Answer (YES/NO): NO